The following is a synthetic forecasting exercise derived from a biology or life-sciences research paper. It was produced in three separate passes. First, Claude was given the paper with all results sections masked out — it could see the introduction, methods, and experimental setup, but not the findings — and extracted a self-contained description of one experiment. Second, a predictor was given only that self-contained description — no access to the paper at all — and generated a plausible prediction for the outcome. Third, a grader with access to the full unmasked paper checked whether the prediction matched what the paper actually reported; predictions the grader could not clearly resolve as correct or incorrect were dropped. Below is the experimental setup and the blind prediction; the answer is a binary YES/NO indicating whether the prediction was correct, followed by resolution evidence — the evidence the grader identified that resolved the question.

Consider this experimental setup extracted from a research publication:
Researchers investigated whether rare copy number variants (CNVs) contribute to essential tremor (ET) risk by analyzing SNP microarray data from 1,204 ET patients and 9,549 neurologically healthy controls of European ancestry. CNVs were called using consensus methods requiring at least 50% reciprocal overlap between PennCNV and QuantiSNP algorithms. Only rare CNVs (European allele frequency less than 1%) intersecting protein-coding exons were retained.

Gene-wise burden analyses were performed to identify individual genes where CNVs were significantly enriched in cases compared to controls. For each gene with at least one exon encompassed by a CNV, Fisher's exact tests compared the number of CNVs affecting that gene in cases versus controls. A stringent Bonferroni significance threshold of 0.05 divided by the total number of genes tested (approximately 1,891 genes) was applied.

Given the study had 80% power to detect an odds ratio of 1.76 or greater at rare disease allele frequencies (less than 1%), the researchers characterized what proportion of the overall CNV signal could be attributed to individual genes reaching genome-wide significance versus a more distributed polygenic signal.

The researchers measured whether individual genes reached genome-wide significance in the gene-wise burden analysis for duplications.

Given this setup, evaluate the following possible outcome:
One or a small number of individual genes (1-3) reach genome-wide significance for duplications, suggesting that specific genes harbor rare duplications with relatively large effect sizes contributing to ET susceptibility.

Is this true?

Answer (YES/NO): NO